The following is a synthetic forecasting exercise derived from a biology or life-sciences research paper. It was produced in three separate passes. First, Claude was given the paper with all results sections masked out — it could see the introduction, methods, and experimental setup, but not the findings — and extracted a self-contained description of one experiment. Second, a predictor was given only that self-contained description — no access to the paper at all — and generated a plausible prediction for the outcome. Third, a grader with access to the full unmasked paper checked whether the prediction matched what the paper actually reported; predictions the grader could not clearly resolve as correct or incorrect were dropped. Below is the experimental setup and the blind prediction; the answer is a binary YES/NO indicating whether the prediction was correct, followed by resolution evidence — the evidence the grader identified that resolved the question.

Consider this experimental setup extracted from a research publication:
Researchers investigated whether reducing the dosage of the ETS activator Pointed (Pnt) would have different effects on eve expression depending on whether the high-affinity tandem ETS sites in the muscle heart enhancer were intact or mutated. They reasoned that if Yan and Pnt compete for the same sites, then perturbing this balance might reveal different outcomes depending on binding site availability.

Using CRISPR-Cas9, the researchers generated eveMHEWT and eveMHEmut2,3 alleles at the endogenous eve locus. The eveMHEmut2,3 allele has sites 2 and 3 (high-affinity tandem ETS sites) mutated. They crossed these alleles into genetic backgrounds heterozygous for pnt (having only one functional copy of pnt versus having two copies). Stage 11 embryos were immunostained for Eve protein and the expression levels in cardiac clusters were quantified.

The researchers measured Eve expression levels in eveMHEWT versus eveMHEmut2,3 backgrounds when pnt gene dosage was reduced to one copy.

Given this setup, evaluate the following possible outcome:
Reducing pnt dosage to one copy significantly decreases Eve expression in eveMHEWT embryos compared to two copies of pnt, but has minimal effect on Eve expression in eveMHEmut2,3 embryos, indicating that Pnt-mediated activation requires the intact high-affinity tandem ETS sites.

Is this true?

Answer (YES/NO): NO